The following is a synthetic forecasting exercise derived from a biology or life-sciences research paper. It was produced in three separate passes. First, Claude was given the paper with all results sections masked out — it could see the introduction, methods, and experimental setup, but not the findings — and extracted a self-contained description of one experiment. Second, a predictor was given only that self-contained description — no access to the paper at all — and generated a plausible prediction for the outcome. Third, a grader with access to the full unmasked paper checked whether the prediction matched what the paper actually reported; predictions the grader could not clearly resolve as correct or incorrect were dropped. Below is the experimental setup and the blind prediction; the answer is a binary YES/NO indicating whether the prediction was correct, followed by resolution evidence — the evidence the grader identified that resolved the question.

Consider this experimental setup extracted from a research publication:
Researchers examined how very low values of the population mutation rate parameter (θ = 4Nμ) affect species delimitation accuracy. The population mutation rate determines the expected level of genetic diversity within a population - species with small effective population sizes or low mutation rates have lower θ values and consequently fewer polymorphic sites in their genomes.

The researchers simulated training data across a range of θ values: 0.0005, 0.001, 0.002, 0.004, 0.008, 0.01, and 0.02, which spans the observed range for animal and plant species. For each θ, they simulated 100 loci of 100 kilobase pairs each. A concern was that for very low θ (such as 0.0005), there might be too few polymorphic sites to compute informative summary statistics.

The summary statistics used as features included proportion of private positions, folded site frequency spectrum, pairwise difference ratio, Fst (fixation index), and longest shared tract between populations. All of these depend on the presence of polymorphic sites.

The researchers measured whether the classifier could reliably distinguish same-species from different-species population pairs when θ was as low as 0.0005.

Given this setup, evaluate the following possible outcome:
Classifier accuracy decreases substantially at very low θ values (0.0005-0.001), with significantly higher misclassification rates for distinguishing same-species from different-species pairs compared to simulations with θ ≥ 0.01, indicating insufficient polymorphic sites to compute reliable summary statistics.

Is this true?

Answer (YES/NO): NO